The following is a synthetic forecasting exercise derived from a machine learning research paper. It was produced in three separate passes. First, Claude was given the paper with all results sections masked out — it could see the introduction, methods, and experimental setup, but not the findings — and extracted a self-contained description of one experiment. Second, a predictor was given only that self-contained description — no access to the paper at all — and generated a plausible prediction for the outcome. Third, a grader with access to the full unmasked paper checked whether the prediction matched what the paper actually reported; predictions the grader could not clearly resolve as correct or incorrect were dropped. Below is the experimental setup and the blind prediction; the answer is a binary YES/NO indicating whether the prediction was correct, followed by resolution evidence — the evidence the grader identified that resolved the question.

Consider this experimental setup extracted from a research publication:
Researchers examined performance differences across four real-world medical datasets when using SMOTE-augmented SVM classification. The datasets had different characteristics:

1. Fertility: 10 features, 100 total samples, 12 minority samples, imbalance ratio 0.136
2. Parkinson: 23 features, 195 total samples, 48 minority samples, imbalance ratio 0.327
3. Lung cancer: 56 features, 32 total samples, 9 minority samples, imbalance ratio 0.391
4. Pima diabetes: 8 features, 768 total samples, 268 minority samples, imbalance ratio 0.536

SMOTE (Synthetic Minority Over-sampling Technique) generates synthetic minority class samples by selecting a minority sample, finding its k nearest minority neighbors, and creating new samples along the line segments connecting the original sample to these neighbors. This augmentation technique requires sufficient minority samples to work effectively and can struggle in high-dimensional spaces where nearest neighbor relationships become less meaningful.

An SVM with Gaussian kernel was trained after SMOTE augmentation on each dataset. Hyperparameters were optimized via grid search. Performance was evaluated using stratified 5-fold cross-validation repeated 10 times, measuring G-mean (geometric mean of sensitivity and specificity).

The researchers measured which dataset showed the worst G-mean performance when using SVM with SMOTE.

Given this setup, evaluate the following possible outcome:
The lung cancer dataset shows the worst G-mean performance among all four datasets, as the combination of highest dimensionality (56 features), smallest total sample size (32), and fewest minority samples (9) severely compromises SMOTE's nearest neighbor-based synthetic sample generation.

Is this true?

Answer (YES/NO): NO